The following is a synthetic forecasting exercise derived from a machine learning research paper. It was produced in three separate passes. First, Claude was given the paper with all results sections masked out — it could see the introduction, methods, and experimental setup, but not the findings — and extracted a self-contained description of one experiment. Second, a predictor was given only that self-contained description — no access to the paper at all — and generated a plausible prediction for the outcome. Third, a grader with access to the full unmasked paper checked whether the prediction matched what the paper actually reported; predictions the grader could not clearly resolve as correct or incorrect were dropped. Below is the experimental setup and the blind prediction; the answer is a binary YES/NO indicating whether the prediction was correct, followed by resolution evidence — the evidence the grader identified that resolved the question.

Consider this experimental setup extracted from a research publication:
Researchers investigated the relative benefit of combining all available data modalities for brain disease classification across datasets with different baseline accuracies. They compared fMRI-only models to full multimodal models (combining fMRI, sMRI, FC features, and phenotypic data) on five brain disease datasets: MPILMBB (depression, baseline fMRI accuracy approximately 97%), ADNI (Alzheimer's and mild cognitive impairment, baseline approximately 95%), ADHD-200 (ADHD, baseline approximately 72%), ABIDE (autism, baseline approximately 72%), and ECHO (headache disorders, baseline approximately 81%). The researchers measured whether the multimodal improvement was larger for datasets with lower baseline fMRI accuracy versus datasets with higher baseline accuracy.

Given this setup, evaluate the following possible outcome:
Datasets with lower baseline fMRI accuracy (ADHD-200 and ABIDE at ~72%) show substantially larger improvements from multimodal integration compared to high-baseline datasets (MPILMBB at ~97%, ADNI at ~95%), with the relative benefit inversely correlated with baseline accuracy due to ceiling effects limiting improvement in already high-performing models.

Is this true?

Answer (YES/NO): NO